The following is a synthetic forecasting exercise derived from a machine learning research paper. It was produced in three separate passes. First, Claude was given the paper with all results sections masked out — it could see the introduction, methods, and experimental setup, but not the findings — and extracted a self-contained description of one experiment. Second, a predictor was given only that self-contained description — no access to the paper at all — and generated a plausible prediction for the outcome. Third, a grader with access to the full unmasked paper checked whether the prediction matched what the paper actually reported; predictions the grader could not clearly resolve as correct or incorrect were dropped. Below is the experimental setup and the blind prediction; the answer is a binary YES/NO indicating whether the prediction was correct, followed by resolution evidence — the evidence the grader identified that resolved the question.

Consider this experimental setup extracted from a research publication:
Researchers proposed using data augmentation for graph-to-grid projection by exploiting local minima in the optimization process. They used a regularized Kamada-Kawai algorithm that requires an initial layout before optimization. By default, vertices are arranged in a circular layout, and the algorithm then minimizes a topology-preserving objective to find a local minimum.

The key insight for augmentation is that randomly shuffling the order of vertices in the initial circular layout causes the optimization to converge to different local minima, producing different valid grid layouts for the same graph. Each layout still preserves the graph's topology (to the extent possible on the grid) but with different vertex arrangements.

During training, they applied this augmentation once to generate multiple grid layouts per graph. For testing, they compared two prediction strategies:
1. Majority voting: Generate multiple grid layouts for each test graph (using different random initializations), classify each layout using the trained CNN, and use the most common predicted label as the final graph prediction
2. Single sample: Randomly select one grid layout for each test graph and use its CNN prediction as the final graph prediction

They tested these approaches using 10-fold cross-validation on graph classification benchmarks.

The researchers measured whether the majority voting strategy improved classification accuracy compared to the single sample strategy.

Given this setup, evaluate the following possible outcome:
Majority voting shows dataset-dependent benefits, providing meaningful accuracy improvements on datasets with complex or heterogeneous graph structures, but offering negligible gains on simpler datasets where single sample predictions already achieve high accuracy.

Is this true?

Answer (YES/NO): NO